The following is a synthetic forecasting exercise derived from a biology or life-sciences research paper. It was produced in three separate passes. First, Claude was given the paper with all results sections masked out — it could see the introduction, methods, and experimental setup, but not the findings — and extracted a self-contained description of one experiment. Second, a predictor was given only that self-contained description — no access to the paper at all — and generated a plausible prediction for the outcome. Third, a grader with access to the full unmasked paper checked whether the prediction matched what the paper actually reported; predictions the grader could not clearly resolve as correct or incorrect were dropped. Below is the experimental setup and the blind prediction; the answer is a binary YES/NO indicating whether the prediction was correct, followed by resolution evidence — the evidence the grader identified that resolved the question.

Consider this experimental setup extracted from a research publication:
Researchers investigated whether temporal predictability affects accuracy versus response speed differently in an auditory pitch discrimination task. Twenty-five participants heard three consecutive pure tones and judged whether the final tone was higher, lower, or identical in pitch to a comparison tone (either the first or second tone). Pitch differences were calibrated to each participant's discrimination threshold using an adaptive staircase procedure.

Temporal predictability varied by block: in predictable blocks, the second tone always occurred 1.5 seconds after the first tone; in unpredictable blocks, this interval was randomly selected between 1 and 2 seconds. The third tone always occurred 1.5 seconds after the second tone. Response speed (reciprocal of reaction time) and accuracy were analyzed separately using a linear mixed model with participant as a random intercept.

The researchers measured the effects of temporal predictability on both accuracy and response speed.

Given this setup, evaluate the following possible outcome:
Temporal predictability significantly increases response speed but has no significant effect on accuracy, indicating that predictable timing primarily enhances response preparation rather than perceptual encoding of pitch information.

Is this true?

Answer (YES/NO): YES